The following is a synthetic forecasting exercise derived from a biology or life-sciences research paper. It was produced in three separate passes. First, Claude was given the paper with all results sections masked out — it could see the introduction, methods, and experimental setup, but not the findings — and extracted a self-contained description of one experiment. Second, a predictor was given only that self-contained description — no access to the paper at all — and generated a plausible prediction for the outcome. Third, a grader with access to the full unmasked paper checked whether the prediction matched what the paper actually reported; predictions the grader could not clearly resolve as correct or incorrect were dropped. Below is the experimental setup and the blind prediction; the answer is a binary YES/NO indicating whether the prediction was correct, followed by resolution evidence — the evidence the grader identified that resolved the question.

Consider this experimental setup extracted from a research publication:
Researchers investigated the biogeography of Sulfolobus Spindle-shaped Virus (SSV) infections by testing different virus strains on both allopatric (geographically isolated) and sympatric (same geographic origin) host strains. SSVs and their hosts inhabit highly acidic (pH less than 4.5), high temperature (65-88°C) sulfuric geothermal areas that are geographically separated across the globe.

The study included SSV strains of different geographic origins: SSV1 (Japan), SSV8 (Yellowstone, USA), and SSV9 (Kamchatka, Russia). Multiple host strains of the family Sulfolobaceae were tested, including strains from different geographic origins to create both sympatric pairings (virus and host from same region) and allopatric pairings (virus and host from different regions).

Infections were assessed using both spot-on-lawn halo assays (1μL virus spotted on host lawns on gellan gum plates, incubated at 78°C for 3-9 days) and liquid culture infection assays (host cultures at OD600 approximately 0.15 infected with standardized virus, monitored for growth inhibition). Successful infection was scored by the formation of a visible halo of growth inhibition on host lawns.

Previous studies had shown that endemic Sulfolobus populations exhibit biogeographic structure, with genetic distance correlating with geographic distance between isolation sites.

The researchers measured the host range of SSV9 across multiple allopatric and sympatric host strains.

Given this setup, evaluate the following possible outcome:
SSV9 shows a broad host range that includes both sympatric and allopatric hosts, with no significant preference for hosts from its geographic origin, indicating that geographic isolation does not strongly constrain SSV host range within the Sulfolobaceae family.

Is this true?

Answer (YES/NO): YES